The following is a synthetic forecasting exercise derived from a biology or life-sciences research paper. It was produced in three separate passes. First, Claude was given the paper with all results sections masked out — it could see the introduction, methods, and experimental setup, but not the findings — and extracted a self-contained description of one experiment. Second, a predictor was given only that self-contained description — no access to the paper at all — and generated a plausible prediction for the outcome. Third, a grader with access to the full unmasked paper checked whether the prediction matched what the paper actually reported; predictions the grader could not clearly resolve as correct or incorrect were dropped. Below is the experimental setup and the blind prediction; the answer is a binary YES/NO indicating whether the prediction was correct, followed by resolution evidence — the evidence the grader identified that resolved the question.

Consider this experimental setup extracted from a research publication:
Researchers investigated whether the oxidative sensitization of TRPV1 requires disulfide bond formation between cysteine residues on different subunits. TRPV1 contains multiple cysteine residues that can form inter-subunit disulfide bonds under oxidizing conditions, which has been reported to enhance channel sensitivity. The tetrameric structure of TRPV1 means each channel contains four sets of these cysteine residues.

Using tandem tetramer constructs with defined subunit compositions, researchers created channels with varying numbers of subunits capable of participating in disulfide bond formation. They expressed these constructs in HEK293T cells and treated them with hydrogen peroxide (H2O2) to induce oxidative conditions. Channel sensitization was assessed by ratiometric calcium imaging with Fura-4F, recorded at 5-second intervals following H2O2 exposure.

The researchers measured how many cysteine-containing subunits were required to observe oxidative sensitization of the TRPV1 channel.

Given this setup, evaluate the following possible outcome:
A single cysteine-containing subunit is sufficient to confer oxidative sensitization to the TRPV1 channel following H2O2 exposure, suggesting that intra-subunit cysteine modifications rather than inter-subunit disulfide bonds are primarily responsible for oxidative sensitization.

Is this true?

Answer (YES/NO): NO